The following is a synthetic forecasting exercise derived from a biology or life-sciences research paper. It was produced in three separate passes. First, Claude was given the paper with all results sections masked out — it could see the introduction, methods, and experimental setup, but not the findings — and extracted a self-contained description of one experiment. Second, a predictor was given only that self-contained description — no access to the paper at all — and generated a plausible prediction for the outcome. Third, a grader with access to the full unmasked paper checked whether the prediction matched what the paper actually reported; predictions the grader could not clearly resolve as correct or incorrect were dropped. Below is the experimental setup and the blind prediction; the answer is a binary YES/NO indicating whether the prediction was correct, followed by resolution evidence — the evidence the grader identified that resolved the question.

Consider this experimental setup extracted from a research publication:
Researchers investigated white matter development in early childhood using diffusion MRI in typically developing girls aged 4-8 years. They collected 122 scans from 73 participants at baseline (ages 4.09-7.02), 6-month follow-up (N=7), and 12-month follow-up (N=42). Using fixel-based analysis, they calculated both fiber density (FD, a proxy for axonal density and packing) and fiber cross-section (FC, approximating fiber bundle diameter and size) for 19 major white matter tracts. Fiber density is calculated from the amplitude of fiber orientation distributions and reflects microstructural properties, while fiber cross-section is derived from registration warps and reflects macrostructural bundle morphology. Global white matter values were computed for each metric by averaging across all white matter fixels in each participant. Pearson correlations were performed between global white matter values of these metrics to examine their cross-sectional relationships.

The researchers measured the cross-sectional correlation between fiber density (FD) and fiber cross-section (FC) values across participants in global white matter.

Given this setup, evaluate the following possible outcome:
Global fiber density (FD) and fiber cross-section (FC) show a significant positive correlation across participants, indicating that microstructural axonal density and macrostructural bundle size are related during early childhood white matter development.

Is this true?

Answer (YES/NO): NO